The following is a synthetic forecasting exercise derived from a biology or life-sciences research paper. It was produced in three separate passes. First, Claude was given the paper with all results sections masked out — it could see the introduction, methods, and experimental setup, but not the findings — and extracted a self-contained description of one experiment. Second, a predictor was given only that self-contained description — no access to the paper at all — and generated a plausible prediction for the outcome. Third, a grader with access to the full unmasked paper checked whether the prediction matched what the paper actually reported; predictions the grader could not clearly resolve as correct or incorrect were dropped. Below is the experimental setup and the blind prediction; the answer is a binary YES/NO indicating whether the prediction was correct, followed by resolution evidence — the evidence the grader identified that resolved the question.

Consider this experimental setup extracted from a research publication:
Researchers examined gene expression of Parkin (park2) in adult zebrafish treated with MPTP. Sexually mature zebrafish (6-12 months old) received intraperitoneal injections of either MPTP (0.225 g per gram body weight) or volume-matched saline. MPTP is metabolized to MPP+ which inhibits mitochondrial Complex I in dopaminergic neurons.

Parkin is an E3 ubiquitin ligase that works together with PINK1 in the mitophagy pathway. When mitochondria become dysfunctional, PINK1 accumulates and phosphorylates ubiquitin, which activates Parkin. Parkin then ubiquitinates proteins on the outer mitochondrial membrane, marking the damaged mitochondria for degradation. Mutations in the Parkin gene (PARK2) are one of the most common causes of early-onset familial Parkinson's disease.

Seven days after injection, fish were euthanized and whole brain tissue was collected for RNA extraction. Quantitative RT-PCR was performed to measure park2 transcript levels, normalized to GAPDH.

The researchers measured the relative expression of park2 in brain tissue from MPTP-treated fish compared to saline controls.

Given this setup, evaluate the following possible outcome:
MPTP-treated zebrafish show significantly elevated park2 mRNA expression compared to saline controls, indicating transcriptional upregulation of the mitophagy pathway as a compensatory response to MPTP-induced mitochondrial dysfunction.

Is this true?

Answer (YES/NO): NO